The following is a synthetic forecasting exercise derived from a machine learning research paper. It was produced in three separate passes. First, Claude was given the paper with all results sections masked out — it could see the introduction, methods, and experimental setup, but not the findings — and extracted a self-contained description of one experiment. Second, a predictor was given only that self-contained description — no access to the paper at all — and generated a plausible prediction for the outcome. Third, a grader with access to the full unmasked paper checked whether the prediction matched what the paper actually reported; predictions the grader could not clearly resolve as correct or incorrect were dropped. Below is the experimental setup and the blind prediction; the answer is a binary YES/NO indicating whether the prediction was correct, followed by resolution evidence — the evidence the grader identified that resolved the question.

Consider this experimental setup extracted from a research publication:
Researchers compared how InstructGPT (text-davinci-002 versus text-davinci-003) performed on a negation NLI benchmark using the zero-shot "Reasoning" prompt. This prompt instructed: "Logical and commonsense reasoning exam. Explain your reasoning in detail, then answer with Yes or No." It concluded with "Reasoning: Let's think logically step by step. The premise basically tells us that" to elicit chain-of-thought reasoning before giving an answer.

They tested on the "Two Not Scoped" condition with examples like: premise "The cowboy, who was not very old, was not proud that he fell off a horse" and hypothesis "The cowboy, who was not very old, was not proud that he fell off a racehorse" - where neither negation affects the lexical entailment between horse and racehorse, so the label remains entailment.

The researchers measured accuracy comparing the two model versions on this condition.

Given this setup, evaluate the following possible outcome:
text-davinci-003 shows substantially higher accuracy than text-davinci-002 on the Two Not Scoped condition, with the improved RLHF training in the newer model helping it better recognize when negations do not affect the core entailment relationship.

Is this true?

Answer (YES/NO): YES